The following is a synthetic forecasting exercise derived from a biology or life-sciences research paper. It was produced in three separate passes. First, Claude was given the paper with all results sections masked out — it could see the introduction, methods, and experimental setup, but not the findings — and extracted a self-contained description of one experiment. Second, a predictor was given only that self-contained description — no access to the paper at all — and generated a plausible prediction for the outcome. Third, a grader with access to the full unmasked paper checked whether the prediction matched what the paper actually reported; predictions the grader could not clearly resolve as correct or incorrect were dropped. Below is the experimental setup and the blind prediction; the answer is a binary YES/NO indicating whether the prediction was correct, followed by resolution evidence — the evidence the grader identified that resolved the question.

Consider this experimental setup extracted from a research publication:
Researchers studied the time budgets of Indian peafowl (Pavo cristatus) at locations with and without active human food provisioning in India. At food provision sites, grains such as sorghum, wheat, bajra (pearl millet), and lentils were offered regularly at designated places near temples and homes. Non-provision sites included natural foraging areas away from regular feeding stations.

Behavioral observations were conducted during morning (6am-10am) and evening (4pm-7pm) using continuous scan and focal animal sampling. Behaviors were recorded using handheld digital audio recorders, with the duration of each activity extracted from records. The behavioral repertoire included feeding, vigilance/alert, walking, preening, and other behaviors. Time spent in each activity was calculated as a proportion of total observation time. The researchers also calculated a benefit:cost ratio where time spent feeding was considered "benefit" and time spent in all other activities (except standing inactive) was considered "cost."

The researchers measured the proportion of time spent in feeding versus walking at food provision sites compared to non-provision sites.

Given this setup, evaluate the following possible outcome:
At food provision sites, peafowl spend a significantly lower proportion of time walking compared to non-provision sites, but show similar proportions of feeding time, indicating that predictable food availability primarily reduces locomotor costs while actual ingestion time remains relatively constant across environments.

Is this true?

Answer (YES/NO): NO